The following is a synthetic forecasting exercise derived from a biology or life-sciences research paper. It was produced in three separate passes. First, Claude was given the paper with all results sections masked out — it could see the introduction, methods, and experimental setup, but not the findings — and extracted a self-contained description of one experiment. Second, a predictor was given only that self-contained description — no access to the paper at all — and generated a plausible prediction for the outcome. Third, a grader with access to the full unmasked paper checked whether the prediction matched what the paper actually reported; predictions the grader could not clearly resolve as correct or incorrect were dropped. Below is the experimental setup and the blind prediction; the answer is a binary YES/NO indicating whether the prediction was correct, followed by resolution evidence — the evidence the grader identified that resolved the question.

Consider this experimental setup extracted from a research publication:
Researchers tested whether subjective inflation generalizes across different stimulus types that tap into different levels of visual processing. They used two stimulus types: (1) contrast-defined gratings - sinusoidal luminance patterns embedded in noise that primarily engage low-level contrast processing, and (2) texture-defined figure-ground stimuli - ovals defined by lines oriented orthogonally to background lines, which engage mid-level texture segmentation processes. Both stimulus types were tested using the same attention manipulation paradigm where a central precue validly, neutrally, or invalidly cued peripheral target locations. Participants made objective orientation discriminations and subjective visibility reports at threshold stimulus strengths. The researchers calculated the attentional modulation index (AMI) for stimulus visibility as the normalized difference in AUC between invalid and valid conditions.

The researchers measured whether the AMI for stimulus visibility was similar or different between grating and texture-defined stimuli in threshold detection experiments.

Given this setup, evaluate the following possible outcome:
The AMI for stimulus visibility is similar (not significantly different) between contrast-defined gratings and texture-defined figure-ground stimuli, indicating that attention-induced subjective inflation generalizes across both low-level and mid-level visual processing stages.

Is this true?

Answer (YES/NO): YES